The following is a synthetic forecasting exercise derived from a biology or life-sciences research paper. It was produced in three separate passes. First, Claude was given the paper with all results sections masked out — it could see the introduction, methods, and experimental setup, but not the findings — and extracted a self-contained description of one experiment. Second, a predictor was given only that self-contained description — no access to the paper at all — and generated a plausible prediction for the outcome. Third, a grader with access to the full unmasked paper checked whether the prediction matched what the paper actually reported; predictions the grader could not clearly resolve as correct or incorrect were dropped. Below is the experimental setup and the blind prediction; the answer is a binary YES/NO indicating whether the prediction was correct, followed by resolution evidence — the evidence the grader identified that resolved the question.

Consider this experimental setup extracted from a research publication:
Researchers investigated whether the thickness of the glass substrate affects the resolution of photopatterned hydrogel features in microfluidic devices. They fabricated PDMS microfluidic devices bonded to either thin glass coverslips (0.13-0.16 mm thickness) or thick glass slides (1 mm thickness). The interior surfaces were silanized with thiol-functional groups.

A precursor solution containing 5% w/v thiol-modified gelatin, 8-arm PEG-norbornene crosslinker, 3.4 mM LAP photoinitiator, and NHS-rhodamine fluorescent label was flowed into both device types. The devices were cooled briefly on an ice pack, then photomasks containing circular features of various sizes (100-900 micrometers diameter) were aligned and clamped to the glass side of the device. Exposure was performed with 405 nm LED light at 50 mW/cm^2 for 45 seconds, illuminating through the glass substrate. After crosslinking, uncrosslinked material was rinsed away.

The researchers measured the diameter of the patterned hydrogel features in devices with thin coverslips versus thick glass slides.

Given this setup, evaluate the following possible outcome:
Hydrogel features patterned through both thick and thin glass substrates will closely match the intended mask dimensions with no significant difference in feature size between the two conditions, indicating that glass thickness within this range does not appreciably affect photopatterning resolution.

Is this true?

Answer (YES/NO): NO